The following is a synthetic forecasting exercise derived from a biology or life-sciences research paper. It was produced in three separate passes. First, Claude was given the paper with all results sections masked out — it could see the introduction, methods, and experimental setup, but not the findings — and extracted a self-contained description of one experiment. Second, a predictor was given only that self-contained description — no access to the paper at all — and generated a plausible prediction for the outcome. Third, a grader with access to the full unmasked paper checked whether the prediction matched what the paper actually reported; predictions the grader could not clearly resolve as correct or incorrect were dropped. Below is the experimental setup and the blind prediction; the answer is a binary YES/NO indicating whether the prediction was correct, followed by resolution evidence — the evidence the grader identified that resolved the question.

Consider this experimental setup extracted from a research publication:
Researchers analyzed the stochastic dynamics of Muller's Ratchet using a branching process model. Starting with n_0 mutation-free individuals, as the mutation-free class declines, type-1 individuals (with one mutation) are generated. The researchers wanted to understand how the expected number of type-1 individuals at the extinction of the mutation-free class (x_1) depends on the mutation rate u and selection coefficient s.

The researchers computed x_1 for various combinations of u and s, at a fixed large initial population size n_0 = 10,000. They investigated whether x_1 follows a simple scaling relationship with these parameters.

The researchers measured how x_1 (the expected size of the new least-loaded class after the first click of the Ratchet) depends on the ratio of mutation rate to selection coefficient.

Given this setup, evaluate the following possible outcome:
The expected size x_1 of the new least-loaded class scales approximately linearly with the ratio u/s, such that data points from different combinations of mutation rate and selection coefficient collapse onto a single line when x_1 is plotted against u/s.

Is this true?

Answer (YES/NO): YES